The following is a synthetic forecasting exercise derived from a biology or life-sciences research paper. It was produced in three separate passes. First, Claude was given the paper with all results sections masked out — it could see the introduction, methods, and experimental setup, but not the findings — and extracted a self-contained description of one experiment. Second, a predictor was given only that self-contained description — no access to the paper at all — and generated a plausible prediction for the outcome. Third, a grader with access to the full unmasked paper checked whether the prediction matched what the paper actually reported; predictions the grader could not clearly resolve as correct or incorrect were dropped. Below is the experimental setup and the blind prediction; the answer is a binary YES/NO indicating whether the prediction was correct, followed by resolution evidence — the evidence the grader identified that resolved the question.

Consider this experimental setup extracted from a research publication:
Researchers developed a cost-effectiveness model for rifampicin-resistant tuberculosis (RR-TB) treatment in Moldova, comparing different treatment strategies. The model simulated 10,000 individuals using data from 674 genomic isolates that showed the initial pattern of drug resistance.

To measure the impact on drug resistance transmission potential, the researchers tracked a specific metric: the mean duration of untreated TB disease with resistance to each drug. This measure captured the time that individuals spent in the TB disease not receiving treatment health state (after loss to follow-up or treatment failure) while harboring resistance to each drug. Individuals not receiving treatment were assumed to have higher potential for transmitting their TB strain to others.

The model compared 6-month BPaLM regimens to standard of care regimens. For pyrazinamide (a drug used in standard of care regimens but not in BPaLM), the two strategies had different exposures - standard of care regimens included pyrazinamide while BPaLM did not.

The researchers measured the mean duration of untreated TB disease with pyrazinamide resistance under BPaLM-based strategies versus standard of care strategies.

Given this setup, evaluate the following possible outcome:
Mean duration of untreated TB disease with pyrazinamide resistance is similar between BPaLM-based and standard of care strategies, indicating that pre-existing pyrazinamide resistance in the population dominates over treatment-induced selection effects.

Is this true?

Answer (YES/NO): NO